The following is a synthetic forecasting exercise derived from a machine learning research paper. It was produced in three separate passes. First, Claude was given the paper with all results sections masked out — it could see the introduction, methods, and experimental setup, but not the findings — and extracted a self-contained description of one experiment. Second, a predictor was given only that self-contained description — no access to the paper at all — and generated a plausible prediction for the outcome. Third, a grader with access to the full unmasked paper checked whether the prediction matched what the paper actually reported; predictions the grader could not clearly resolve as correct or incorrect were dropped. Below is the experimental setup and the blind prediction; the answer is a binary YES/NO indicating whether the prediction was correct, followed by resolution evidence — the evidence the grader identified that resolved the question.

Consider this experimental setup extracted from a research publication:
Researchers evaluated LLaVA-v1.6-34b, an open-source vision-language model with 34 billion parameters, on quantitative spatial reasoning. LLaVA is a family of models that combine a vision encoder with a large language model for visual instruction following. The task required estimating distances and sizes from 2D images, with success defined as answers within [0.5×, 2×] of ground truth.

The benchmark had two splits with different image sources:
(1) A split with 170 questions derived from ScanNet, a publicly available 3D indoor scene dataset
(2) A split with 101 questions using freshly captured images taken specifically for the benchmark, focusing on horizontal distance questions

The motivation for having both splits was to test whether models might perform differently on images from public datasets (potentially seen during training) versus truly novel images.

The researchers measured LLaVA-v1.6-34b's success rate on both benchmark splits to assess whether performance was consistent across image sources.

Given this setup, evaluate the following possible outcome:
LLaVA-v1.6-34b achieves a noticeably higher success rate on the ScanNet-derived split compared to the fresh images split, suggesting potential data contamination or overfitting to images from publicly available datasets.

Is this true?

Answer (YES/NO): YES